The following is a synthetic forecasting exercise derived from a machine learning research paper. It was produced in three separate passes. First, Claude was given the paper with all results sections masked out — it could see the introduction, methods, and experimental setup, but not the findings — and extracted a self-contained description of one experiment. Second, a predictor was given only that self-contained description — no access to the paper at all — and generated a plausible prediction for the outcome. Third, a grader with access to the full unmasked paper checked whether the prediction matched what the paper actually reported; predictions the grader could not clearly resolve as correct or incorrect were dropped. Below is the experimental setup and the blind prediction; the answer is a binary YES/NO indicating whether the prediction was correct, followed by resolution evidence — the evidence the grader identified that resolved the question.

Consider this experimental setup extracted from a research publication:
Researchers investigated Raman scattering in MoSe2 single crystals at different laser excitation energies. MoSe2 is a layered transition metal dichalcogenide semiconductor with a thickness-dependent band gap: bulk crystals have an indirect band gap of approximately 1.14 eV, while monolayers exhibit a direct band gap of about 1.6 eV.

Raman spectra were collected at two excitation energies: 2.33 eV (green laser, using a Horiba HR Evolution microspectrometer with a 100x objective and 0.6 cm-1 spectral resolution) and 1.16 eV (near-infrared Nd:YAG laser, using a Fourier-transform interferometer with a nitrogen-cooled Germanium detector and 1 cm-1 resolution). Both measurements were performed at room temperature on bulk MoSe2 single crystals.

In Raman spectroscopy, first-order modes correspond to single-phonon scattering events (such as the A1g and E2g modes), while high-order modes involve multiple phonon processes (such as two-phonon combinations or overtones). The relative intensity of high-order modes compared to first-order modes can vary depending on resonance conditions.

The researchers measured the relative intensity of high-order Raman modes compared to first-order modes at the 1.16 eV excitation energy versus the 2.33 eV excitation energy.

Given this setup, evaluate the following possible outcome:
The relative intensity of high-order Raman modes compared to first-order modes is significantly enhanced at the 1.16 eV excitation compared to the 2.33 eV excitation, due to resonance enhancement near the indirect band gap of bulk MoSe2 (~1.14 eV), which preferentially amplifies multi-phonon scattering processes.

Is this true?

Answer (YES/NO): YES